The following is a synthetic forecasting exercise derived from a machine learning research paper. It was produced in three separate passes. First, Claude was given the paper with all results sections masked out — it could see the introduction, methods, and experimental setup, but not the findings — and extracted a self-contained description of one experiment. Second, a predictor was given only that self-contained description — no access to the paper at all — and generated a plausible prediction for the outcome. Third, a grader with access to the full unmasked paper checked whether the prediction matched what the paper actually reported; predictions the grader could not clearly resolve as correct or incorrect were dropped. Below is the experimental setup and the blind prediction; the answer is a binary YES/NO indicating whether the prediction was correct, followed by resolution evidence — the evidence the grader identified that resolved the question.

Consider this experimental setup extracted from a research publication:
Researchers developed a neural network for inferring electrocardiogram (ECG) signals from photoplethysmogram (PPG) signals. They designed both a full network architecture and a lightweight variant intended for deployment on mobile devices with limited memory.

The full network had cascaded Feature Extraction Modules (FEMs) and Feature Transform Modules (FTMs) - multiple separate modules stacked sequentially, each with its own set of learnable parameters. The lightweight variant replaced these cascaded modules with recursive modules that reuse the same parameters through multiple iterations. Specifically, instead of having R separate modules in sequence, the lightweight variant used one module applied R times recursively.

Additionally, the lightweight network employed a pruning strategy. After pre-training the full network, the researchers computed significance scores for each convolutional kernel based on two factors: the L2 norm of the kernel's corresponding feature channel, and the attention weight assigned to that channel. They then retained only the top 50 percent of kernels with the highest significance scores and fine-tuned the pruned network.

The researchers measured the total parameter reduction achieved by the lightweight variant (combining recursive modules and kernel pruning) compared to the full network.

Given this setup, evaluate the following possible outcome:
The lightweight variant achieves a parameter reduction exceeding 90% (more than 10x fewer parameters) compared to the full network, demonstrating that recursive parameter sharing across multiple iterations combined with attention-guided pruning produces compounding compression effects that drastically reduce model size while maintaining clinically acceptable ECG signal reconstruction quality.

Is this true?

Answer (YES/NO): NO